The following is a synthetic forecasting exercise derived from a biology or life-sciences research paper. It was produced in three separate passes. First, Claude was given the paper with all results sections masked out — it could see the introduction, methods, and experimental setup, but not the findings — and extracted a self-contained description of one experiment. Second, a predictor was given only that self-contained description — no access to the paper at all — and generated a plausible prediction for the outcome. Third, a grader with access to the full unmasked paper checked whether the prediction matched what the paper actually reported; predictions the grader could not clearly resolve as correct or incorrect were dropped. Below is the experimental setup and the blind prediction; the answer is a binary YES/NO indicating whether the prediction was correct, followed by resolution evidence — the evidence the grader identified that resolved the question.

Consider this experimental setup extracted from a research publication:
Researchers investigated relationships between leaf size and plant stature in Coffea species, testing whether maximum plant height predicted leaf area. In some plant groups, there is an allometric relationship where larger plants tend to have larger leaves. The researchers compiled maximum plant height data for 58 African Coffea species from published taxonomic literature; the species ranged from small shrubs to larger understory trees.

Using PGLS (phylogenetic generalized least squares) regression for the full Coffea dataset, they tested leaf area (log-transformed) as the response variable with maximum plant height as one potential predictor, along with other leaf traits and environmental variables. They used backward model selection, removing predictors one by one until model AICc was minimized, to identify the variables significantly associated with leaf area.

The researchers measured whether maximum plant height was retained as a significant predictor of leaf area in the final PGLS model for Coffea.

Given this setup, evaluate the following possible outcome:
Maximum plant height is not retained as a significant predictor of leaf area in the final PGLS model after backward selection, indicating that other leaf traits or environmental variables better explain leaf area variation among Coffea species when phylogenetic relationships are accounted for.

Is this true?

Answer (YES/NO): NO